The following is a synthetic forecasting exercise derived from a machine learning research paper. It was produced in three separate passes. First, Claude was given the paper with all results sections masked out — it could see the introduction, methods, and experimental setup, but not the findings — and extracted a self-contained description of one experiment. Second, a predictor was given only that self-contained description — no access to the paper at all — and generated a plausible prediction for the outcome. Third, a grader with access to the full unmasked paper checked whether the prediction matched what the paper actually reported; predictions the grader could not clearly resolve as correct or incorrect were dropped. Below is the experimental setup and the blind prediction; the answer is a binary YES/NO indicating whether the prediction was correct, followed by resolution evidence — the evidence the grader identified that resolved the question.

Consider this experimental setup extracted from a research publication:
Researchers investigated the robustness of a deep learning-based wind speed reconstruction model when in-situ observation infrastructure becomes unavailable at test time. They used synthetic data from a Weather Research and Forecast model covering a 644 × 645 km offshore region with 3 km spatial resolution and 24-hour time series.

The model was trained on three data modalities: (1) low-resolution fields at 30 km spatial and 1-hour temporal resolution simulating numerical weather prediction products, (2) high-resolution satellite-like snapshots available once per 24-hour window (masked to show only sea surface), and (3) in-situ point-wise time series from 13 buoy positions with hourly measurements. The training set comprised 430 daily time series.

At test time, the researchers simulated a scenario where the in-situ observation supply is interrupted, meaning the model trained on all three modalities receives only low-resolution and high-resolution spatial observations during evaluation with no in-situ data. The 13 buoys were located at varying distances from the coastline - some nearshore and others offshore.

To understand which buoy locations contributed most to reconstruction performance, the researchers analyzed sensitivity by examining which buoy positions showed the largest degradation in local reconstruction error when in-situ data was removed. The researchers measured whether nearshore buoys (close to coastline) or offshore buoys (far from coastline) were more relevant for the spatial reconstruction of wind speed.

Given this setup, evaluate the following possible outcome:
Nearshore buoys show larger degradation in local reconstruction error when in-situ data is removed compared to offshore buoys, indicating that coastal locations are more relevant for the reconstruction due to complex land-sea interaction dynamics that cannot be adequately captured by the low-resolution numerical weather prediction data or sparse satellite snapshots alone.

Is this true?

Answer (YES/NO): YES